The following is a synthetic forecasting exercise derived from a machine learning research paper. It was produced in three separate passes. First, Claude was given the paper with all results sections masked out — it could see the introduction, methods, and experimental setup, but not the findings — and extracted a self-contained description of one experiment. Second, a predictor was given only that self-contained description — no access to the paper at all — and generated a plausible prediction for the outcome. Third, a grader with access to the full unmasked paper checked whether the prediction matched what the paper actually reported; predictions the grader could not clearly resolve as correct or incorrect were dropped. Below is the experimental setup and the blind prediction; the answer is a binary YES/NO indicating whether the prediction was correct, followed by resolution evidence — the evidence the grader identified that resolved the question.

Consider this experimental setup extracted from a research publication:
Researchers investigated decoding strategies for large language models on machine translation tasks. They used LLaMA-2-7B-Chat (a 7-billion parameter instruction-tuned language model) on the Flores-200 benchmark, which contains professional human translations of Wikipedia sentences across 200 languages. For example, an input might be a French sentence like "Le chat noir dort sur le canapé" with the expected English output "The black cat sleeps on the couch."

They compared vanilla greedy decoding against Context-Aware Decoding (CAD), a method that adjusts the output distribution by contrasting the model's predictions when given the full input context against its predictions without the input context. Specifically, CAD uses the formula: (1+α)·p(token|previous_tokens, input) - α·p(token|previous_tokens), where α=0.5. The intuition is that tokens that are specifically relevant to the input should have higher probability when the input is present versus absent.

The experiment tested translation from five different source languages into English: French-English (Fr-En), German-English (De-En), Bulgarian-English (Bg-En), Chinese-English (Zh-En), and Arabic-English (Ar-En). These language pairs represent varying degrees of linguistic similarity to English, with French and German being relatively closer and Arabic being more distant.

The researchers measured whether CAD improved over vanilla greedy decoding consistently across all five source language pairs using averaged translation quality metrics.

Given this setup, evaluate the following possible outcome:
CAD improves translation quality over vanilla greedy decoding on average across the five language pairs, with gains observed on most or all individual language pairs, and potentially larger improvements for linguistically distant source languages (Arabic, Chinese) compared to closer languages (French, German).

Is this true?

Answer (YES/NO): NO